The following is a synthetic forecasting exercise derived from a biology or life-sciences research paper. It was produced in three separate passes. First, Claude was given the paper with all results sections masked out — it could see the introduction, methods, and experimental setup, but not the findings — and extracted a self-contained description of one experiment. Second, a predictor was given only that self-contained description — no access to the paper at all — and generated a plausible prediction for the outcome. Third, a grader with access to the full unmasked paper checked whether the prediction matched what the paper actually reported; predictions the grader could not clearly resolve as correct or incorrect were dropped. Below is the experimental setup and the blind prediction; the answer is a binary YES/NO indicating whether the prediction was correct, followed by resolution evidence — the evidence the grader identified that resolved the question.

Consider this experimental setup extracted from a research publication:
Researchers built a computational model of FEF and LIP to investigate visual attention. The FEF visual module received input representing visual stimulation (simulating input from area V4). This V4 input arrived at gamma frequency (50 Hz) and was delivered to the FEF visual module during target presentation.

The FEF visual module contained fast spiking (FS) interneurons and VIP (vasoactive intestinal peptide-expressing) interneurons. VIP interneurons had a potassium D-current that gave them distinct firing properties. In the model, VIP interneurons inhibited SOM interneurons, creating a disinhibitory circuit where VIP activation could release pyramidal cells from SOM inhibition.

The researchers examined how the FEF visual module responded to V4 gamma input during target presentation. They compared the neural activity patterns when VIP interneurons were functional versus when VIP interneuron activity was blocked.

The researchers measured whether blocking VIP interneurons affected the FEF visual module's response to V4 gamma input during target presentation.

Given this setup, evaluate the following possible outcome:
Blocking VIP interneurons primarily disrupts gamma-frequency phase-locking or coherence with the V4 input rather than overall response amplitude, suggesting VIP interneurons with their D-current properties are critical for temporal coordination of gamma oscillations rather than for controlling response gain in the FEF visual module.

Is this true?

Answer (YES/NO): NO